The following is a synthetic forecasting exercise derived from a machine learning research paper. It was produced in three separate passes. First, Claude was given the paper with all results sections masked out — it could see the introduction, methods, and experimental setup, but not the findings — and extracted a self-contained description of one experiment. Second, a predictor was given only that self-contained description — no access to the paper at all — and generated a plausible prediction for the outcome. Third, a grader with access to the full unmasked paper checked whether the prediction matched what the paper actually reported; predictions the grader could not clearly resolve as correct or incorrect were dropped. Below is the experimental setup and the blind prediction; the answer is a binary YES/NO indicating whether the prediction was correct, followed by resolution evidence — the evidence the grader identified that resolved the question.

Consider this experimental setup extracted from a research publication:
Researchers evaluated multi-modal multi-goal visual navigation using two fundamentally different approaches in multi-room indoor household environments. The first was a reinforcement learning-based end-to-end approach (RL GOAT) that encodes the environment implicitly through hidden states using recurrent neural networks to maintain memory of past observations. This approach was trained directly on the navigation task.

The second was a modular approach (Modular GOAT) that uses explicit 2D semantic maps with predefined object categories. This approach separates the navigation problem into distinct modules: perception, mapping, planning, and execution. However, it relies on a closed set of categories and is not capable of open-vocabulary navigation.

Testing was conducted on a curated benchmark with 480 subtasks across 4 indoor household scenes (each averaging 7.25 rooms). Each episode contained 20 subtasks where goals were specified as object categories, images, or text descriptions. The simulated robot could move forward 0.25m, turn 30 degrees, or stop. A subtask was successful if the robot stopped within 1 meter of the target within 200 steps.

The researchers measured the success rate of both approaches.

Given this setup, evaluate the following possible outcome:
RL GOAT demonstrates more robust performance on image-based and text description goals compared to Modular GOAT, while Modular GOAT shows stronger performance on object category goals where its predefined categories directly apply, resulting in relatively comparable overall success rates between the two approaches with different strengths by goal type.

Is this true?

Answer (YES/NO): NO